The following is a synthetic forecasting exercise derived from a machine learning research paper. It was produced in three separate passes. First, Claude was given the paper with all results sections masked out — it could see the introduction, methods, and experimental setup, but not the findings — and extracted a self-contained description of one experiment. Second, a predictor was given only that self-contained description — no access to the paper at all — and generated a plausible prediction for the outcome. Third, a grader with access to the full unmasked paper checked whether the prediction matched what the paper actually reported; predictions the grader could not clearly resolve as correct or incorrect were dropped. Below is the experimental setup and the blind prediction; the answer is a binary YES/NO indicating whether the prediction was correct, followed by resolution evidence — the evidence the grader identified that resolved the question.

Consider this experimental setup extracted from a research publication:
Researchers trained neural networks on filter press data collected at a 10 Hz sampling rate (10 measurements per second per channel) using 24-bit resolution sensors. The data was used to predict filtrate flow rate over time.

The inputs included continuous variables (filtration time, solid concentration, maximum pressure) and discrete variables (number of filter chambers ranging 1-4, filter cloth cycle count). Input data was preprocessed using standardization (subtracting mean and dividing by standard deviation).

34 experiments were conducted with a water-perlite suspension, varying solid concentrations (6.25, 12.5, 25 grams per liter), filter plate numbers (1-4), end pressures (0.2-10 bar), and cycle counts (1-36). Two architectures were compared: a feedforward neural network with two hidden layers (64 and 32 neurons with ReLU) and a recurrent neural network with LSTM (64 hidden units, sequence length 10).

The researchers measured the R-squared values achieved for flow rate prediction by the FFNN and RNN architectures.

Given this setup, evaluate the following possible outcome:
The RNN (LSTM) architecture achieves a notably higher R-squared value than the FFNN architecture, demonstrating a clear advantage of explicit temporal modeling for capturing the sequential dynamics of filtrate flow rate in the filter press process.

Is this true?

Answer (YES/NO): NO